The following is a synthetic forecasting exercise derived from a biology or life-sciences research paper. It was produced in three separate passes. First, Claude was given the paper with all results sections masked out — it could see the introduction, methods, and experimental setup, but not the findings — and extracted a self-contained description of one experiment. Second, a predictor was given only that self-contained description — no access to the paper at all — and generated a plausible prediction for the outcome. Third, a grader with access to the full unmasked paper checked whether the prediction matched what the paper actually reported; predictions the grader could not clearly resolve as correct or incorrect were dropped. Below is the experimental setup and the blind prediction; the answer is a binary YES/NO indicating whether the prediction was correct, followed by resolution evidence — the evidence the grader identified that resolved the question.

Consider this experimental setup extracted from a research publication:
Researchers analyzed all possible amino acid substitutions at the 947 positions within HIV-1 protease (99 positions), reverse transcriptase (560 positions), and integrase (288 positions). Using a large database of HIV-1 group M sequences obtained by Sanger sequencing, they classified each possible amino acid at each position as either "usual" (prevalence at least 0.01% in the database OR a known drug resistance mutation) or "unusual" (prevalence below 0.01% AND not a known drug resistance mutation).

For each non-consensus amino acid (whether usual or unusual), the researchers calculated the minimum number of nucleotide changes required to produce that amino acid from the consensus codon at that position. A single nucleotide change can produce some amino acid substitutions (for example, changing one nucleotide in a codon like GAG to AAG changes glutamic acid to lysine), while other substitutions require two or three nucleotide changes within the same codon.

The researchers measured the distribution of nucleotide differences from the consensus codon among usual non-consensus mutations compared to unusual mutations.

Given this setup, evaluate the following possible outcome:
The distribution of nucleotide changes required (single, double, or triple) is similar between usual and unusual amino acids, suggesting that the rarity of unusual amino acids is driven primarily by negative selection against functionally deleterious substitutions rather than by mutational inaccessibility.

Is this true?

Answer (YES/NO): NO